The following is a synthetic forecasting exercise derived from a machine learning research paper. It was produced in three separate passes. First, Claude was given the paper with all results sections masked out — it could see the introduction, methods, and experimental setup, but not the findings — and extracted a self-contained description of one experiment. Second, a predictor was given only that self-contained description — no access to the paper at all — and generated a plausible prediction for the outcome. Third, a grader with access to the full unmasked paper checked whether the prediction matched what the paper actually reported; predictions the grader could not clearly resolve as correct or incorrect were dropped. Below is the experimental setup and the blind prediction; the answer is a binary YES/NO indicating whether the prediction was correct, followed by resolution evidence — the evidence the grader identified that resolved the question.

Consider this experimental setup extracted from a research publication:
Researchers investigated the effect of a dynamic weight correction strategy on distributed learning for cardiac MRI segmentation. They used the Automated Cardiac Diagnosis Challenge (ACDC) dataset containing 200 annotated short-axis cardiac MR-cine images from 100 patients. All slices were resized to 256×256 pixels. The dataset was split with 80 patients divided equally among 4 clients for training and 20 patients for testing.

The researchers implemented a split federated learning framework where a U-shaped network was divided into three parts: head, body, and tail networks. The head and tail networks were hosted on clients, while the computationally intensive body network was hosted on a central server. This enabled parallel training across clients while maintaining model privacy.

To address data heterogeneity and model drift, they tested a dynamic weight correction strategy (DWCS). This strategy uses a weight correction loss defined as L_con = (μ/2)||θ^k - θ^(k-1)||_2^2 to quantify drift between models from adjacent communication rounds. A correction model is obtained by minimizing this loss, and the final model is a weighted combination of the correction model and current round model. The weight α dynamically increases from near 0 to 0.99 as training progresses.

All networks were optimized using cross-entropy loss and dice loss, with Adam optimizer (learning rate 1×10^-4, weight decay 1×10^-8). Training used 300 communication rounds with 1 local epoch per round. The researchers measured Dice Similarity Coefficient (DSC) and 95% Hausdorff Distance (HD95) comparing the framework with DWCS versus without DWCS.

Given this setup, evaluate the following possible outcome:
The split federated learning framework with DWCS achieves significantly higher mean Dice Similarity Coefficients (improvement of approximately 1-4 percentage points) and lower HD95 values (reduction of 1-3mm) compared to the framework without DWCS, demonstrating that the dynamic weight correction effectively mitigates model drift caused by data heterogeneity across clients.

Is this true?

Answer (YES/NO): NO